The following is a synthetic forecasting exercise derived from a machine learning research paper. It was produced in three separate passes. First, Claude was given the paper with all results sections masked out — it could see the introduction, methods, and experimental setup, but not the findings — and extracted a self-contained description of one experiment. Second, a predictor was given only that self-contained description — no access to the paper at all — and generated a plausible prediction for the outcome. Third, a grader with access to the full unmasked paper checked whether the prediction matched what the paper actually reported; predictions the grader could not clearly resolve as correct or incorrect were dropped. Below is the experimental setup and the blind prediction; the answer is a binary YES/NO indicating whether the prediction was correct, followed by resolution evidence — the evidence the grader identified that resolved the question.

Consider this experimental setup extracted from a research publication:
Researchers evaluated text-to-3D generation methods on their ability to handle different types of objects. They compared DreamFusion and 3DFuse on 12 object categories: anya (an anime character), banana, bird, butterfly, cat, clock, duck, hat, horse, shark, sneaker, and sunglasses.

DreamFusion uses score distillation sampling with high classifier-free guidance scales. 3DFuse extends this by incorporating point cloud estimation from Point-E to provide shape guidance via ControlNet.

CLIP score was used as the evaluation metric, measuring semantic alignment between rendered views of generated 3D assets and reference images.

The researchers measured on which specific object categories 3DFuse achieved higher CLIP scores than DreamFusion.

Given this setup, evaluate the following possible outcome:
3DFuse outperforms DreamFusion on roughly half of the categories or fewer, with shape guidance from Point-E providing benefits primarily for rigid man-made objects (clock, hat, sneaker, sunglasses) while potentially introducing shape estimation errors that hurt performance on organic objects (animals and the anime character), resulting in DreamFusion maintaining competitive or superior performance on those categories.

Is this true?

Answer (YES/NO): NO